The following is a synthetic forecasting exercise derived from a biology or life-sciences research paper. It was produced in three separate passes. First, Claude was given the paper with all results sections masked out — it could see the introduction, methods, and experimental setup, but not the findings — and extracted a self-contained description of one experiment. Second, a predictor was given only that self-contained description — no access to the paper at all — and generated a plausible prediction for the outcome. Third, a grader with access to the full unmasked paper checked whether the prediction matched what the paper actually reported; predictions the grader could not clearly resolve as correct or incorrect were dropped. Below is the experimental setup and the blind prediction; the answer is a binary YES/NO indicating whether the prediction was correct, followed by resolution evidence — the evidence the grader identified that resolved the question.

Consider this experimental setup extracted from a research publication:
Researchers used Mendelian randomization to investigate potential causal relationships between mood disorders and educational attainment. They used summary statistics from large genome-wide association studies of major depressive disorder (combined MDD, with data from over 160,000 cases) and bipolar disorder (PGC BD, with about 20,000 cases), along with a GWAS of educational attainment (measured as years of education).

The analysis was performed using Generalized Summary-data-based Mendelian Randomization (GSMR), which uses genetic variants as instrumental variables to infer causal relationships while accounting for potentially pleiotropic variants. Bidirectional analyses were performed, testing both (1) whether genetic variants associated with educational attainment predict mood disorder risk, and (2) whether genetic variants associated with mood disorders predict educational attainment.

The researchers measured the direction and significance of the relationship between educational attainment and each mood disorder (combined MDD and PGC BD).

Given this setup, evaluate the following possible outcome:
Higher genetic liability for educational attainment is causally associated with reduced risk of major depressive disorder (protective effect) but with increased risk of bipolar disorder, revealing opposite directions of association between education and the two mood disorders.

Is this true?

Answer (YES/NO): YES